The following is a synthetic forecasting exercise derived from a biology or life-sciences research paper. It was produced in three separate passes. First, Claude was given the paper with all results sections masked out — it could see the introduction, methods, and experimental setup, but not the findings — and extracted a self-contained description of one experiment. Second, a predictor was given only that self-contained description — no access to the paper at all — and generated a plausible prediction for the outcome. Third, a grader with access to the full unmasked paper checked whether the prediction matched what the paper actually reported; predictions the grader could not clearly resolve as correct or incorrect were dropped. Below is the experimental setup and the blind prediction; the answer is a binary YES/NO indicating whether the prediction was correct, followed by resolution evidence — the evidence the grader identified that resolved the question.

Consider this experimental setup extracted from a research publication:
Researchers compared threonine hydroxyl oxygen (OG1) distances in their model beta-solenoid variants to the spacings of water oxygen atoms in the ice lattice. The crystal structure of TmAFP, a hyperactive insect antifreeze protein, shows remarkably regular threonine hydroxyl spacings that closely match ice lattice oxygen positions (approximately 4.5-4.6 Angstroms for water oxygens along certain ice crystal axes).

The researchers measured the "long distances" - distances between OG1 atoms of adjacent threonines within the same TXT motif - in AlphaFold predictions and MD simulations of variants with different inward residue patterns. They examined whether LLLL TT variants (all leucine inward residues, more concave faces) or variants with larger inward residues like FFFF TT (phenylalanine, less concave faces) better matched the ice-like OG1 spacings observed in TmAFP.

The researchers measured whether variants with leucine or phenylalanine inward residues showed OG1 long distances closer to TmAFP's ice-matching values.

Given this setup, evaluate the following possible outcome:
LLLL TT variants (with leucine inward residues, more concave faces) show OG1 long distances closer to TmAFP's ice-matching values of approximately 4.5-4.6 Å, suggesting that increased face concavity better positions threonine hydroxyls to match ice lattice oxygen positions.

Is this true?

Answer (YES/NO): NO